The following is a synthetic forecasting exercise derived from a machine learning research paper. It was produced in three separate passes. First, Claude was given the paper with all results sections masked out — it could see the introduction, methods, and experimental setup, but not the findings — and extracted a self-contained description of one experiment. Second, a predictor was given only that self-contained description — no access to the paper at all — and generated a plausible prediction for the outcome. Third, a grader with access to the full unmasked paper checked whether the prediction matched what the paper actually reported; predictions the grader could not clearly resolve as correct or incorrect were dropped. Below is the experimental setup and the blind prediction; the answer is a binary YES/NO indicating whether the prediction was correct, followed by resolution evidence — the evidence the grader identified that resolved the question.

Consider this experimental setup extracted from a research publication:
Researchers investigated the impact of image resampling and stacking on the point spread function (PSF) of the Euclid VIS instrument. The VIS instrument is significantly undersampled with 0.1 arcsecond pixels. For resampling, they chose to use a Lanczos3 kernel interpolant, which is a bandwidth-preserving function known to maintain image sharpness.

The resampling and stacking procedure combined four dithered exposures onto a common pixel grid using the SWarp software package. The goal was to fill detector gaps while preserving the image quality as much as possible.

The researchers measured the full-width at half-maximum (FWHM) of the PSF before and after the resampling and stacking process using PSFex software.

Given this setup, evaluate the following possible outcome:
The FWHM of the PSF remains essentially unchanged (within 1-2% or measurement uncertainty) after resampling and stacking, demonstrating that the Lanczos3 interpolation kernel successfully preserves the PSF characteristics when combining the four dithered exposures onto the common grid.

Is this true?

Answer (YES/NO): NO